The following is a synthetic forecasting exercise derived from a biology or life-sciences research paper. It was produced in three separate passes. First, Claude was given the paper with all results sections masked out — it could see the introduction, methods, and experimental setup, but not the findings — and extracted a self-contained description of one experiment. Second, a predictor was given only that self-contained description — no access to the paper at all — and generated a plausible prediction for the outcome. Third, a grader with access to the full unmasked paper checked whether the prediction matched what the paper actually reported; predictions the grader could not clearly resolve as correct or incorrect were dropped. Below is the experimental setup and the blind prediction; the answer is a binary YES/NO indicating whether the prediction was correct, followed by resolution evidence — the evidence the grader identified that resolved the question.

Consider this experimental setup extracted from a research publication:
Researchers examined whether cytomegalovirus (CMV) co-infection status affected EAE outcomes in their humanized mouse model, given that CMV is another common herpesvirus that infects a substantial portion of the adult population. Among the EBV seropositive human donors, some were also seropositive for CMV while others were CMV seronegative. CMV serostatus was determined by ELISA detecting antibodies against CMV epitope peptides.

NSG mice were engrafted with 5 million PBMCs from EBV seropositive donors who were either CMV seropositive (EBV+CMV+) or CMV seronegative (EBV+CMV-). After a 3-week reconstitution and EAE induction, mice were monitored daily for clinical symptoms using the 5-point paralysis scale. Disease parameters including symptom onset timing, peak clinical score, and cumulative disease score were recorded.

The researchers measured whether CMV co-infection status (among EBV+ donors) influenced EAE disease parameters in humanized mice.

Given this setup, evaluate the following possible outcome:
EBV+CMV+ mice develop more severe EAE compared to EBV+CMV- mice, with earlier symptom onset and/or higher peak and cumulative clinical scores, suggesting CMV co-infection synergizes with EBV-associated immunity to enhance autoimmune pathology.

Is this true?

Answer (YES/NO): NO